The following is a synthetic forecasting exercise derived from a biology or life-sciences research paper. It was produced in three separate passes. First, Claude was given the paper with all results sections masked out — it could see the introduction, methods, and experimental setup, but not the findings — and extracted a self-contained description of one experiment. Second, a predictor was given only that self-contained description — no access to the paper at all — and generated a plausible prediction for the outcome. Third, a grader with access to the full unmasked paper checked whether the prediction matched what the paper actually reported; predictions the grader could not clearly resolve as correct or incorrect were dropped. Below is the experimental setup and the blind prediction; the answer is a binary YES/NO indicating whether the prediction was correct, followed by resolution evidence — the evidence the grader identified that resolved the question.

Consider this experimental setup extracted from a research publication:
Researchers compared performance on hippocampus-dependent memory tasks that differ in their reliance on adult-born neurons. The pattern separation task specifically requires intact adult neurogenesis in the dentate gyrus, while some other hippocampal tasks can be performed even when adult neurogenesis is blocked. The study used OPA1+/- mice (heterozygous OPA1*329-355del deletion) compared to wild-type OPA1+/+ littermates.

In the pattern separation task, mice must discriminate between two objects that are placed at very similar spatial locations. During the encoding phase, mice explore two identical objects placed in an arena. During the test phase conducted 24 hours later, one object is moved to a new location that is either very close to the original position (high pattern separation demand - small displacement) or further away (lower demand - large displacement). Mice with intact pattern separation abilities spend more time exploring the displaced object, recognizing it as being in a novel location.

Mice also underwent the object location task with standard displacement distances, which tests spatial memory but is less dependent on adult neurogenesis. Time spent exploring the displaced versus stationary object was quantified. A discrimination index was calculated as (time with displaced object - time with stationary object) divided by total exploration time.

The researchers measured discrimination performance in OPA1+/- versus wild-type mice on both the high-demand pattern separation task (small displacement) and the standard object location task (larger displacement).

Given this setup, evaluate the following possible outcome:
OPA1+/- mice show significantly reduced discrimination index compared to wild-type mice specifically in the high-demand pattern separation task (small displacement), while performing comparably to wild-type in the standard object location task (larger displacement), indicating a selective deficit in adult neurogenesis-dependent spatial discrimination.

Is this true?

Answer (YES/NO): NO